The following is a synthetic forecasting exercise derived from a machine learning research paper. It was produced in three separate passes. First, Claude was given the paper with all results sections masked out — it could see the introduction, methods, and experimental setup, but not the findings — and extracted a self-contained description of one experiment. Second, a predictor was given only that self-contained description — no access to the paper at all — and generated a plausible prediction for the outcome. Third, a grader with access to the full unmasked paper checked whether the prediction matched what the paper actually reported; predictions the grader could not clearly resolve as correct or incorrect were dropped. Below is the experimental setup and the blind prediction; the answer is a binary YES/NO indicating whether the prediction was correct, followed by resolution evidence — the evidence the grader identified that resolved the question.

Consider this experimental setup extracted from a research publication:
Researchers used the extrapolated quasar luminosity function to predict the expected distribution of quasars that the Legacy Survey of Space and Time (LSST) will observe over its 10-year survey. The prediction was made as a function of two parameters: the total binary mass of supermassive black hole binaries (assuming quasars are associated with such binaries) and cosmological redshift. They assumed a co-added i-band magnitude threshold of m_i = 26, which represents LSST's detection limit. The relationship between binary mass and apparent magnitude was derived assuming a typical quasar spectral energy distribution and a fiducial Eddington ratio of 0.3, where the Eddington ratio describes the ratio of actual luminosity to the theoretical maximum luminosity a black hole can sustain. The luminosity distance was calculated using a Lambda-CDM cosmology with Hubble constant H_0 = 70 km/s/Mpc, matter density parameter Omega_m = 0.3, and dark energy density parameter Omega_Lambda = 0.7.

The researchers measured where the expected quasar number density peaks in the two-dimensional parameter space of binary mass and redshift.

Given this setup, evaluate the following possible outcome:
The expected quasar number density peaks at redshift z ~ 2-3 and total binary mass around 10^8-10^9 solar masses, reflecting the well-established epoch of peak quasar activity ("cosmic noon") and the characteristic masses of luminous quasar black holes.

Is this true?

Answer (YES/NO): NO